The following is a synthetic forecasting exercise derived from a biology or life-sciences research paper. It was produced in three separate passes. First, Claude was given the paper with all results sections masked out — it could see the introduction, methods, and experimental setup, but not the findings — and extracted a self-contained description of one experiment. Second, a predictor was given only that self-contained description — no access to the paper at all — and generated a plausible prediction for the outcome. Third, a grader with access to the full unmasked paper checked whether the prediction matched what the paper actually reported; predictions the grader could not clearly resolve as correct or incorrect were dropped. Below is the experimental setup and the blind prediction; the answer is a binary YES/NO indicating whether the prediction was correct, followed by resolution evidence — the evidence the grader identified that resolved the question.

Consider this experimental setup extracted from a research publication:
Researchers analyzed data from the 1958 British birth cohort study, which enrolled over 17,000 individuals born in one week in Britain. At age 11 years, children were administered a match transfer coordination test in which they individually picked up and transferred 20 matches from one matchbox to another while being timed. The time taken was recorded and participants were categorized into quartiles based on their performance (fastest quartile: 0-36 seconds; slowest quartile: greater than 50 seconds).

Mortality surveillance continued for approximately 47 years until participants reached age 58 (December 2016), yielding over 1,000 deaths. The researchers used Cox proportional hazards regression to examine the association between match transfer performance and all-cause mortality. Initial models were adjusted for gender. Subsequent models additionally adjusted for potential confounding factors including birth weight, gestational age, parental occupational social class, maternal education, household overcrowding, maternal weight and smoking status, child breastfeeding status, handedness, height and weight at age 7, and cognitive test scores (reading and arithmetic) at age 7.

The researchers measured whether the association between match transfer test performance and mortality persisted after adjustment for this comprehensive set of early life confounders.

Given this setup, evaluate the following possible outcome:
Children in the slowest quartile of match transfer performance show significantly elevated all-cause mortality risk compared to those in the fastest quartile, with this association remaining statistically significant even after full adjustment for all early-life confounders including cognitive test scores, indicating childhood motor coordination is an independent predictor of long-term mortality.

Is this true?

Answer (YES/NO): YES